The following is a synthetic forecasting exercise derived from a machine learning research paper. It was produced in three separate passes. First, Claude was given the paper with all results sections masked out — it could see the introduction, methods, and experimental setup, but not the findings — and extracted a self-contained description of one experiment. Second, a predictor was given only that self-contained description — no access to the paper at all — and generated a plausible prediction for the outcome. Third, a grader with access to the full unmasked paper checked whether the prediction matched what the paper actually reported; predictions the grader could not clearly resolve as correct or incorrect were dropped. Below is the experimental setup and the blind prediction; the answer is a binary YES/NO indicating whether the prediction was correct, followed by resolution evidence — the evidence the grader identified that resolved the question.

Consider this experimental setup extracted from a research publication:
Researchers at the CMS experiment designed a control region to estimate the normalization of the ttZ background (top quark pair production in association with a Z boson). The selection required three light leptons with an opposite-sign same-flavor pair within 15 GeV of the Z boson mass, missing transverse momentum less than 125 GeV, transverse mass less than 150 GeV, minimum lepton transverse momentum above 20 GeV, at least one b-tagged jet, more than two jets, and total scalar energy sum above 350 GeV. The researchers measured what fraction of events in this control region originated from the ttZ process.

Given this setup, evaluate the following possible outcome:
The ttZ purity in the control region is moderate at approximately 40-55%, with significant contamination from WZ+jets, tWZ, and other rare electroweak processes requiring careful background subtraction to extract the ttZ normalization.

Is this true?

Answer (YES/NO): NO